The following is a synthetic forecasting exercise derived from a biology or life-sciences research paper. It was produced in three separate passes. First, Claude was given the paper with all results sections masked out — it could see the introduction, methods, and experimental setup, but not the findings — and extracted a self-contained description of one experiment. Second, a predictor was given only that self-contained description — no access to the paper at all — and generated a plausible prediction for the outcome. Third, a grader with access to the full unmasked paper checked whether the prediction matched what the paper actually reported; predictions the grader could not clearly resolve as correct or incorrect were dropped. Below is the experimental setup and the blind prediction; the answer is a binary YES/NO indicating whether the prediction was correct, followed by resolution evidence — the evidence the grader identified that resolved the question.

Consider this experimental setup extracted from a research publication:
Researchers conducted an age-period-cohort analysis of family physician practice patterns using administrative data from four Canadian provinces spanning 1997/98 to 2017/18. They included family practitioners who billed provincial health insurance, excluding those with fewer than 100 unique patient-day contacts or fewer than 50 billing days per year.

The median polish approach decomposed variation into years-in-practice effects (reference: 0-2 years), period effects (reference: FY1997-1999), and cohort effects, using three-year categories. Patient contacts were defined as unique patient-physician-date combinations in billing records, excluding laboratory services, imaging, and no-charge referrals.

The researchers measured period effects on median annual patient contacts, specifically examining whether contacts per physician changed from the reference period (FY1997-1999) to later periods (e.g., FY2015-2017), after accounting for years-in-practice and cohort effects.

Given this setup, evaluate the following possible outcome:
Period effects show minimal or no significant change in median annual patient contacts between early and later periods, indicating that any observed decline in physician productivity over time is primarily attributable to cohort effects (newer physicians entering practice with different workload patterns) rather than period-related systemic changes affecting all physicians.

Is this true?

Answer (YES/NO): NO